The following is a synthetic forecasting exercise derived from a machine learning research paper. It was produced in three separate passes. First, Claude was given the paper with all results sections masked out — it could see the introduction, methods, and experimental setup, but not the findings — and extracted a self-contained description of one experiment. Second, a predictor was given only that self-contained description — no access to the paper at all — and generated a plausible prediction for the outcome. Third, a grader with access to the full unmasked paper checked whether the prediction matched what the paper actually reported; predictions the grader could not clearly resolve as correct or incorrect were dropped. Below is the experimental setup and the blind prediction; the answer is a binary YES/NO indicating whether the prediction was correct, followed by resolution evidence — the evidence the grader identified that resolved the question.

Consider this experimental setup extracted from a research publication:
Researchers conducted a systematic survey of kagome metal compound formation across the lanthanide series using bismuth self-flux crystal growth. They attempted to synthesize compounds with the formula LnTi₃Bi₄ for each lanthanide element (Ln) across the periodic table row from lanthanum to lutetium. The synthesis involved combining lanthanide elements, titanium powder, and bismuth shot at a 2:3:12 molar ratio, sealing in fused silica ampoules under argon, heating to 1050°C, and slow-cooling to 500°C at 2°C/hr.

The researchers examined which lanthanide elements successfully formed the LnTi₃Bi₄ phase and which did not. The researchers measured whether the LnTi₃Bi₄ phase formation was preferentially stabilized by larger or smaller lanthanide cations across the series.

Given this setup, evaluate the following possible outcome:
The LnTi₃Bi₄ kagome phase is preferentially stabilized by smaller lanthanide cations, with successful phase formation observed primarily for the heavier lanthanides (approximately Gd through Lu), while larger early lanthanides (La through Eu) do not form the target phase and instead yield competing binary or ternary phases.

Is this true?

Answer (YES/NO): NO